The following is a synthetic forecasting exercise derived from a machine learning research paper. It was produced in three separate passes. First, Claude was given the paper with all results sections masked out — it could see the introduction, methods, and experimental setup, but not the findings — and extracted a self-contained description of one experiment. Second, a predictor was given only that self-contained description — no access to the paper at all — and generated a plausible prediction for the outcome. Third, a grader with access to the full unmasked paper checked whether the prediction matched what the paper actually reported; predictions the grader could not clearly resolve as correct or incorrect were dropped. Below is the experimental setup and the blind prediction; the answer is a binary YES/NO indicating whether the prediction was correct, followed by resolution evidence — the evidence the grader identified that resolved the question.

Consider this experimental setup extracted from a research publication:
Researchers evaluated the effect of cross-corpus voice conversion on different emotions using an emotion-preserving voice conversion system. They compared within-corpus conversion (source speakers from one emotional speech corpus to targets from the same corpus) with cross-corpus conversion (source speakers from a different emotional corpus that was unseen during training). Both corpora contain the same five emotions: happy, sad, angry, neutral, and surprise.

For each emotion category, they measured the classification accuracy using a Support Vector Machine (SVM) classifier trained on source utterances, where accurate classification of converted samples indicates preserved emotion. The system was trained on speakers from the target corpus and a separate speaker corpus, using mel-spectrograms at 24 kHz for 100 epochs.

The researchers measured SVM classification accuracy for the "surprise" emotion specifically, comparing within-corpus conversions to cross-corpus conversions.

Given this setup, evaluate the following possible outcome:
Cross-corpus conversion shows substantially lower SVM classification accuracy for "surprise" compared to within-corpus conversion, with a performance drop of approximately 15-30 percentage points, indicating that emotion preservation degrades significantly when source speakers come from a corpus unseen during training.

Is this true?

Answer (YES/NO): NO